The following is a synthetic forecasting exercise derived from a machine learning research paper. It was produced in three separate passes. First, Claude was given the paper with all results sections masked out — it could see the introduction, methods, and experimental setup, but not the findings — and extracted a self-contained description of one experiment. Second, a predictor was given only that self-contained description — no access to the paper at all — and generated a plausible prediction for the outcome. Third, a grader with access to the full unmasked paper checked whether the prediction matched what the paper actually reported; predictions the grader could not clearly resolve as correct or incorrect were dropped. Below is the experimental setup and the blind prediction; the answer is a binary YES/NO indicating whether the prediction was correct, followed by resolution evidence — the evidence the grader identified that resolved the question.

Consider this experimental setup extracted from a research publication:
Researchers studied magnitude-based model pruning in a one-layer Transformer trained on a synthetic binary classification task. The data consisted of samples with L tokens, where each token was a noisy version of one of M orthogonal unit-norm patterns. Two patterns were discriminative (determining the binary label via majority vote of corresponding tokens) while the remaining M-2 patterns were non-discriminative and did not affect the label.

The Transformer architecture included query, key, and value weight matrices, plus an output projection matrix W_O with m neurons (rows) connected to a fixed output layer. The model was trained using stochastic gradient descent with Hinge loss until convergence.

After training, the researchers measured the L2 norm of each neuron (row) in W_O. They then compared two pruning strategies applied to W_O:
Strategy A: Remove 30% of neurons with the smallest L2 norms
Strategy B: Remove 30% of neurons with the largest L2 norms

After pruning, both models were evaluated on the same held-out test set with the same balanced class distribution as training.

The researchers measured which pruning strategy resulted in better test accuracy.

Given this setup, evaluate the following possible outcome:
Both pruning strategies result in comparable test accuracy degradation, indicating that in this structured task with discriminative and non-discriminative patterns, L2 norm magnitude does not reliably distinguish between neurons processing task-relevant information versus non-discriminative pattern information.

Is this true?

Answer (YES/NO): NO